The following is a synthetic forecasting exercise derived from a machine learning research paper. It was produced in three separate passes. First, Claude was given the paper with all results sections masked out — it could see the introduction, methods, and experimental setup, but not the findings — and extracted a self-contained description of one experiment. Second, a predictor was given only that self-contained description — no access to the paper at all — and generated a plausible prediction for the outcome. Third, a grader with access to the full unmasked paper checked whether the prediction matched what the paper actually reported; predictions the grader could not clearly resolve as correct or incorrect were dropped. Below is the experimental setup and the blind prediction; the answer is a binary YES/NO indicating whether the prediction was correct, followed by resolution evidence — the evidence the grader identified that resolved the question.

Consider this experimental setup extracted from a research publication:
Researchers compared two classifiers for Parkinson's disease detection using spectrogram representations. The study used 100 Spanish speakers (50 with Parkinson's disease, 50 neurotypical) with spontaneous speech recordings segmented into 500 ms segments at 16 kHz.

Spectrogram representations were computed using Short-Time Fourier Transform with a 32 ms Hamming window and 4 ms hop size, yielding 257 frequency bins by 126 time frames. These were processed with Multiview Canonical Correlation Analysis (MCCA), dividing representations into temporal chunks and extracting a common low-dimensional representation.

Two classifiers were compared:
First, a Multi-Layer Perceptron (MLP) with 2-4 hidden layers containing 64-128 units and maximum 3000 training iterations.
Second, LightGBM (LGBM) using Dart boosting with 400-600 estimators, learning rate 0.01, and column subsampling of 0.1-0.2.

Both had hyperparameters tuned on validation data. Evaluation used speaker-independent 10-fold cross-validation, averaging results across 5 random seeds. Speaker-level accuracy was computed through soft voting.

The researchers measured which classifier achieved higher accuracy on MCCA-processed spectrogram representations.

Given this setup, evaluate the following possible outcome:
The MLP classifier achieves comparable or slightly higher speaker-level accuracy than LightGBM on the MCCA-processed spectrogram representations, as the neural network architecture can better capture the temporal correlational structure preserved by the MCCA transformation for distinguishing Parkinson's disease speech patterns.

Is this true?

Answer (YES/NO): YES